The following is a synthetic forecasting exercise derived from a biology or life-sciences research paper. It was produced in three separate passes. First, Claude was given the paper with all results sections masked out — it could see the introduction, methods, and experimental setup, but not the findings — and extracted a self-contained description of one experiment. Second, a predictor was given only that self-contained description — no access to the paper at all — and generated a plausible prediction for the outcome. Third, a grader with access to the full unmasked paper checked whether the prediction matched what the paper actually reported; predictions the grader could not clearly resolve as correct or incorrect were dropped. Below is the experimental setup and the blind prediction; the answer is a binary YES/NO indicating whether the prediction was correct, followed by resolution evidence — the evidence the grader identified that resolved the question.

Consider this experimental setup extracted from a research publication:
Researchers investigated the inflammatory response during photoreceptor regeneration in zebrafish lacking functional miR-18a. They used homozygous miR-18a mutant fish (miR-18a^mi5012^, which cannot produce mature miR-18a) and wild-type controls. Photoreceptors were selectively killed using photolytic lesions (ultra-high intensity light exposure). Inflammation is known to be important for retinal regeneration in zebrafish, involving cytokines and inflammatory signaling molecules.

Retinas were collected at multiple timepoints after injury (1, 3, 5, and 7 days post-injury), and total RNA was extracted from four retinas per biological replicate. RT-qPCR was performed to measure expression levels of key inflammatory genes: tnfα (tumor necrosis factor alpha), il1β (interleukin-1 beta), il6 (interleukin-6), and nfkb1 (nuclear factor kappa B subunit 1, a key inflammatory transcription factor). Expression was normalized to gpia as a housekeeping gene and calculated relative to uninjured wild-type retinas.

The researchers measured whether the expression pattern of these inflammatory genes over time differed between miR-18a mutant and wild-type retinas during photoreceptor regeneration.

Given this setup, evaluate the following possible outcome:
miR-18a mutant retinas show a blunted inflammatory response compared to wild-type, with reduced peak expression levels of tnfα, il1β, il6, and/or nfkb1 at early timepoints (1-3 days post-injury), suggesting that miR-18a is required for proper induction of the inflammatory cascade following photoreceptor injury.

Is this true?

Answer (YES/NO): NO